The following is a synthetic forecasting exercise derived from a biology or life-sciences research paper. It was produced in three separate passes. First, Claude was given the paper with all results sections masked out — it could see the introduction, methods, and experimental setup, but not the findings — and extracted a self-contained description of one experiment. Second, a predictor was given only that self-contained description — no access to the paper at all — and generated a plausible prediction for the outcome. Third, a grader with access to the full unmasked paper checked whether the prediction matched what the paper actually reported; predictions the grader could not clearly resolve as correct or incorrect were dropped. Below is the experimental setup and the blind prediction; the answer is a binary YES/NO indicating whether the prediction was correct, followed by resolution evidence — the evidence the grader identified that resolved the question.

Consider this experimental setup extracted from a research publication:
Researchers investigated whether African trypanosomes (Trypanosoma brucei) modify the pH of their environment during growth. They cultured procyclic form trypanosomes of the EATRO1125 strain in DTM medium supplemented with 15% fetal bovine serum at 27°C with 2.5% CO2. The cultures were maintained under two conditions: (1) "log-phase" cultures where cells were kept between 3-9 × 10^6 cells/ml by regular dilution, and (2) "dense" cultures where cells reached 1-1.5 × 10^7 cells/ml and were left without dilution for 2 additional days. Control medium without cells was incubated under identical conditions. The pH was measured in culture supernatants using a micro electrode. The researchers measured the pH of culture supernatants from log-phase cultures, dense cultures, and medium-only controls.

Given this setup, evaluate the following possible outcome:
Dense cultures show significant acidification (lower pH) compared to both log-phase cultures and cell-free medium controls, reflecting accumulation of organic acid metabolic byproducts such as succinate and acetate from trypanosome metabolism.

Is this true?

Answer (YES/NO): YES